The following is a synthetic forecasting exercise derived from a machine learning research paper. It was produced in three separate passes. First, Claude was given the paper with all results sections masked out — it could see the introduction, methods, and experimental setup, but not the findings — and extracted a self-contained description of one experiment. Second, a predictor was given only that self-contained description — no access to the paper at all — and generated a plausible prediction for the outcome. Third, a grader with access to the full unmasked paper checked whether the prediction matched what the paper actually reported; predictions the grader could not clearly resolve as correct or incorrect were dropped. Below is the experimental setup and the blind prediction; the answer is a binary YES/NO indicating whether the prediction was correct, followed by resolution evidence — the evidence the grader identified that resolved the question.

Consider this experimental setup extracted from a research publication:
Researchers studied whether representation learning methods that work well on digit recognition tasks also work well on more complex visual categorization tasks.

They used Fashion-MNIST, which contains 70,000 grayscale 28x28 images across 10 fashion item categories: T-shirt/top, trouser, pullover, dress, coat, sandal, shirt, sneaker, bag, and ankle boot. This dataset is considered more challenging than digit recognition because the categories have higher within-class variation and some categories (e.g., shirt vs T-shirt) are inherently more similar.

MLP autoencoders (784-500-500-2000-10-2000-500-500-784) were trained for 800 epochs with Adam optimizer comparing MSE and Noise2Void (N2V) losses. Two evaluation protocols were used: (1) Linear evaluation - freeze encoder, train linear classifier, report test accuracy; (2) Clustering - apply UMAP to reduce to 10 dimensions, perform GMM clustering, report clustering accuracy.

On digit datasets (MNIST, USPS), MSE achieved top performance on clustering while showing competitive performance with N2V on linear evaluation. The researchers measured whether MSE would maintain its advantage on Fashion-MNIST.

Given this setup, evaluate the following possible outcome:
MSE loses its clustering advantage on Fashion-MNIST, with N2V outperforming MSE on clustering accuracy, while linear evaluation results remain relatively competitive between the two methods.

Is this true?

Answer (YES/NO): NO